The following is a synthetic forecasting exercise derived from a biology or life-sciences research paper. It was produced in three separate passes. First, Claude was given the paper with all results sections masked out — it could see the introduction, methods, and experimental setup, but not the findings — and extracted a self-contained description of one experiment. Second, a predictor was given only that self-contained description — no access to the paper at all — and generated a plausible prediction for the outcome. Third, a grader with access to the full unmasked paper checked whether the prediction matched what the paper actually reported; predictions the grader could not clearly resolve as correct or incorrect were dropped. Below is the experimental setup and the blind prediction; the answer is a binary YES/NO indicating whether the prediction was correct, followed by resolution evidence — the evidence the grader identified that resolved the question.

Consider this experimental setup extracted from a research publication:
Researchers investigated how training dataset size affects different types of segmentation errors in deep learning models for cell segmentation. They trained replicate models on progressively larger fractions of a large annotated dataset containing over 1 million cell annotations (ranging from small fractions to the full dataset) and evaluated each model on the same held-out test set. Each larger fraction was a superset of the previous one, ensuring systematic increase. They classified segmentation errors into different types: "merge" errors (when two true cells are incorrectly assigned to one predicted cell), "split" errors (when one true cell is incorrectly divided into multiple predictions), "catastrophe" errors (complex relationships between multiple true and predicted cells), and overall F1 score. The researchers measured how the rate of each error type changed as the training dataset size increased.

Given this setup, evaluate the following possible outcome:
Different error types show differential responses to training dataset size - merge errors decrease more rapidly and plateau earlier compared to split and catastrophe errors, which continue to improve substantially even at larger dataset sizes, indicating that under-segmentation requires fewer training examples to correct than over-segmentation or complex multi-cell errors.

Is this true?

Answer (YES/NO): NO